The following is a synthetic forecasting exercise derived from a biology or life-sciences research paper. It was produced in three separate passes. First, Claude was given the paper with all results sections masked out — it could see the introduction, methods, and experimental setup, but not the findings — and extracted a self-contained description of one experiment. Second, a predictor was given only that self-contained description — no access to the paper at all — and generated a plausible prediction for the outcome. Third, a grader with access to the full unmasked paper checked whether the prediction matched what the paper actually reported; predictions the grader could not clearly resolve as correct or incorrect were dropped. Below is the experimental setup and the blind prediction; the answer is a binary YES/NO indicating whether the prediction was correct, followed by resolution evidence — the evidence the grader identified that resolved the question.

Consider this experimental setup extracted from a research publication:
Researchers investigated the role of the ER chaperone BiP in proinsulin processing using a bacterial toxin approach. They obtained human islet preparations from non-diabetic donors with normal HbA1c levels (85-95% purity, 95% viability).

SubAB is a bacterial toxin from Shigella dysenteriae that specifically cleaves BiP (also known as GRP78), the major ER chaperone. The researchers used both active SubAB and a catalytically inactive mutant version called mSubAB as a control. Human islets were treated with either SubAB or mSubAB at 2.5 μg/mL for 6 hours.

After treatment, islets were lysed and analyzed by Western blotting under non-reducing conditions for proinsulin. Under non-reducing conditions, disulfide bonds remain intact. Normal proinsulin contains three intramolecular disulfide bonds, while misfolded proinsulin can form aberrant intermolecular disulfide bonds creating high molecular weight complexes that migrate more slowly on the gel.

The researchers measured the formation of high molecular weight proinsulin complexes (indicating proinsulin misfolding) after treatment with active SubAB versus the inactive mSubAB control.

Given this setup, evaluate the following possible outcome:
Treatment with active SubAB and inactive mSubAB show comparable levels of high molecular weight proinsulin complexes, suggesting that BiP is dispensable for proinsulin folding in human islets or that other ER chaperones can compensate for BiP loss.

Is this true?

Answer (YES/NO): NO